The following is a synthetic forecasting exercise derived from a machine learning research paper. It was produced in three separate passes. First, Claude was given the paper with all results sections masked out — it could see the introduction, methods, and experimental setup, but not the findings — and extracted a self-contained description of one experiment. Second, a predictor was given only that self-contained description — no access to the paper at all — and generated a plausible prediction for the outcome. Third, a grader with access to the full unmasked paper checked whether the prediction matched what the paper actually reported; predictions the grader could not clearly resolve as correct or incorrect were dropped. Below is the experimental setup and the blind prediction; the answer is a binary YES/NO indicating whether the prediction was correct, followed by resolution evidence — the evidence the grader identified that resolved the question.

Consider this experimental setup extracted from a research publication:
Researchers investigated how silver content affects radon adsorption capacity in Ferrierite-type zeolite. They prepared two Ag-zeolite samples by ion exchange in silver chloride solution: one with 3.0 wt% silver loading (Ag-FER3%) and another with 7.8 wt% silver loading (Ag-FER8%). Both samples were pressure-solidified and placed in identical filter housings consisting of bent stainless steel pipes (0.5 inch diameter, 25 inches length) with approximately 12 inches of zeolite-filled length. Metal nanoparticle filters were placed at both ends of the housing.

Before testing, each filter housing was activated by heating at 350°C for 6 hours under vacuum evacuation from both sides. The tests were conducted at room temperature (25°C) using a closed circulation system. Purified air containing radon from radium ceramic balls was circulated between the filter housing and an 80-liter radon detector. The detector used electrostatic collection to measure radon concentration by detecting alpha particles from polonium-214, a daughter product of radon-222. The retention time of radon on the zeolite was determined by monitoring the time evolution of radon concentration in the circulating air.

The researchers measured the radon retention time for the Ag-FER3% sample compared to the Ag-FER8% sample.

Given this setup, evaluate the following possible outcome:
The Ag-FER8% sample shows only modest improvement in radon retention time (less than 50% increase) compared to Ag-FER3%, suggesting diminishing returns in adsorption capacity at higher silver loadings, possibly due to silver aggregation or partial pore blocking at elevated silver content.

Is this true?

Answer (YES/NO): NO